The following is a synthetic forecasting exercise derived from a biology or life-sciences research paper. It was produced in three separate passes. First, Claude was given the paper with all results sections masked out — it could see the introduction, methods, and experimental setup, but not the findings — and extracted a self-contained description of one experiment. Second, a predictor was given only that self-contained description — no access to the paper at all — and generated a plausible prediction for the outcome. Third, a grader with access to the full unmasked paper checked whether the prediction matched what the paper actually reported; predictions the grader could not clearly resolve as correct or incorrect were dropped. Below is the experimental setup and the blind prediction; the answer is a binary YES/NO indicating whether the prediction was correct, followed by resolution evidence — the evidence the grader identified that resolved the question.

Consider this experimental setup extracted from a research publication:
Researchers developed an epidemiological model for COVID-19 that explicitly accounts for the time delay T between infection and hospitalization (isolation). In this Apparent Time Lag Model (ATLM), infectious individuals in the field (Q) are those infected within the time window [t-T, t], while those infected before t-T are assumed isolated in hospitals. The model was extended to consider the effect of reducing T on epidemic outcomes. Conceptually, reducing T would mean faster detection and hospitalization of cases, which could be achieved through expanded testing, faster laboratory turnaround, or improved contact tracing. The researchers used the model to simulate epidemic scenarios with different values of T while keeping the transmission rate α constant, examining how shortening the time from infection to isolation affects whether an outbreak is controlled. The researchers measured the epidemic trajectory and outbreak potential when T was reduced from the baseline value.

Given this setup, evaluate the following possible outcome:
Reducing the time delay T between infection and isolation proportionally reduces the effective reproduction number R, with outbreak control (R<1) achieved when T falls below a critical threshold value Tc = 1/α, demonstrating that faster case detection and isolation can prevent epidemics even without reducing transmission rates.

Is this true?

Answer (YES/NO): YES